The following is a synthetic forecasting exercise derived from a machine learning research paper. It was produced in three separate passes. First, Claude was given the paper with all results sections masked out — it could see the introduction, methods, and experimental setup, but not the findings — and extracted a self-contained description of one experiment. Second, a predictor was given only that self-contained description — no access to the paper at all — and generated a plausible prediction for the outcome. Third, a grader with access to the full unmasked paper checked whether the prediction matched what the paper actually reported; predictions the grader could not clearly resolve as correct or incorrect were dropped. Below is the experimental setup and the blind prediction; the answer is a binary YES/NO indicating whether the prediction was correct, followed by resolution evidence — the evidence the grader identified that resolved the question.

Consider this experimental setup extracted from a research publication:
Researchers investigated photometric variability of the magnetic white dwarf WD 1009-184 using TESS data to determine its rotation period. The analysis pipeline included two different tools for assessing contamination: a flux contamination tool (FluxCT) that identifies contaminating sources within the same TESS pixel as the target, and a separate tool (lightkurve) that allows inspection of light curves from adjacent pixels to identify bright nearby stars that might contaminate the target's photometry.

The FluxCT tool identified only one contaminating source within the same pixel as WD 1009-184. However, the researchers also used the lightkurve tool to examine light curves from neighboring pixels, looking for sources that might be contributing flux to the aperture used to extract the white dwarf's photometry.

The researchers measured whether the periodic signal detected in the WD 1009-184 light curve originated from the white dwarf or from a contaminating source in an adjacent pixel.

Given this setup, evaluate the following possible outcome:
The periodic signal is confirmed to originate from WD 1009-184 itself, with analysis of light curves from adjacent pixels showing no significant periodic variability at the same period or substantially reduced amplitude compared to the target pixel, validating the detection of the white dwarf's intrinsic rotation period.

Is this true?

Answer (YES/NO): NO